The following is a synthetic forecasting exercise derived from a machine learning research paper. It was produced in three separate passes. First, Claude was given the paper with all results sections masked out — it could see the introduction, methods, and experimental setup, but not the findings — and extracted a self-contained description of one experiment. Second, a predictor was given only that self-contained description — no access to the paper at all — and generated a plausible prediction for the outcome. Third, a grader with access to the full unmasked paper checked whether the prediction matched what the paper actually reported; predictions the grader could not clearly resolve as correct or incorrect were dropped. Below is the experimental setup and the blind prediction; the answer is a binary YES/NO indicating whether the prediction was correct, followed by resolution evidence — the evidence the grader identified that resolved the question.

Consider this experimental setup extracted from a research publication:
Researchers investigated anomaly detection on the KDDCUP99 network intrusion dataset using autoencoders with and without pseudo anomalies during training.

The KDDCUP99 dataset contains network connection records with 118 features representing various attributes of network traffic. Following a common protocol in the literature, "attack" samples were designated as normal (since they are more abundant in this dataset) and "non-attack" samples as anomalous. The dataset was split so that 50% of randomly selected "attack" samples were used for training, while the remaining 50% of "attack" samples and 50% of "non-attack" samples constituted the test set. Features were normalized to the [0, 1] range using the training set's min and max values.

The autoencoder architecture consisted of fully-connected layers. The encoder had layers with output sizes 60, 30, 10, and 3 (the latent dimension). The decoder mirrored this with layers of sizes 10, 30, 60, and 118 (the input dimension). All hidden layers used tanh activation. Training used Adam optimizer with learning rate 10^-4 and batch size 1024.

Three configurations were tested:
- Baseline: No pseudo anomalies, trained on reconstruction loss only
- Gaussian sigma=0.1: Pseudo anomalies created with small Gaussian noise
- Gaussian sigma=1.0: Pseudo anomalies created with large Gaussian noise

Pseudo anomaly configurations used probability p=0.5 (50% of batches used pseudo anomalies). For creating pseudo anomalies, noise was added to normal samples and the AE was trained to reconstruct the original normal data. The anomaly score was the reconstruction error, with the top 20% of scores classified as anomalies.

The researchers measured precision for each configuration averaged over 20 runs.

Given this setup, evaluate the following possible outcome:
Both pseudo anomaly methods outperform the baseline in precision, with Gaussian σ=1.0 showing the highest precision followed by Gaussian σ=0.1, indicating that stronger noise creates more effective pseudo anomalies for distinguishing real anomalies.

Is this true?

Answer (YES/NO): NO